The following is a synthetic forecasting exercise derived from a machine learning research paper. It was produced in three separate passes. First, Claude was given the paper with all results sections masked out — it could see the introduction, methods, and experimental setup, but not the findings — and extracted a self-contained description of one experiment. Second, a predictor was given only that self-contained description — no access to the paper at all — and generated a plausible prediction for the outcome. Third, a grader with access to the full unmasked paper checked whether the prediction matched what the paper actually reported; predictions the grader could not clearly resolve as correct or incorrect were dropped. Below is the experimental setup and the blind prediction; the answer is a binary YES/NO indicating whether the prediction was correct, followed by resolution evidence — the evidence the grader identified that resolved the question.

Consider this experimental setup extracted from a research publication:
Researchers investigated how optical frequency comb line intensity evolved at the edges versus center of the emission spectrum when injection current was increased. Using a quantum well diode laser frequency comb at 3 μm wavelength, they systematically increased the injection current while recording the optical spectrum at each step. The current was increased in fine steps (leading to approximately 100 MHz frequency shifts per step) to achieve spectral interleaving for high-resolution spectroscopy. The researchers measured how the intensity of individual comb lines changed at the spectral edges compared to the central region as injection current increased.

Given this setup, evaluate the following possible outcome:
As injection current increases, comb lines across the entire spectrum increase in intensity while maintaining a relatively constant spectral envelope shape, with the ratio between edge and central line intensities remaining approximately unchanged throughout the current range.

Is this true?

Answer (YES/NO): NO